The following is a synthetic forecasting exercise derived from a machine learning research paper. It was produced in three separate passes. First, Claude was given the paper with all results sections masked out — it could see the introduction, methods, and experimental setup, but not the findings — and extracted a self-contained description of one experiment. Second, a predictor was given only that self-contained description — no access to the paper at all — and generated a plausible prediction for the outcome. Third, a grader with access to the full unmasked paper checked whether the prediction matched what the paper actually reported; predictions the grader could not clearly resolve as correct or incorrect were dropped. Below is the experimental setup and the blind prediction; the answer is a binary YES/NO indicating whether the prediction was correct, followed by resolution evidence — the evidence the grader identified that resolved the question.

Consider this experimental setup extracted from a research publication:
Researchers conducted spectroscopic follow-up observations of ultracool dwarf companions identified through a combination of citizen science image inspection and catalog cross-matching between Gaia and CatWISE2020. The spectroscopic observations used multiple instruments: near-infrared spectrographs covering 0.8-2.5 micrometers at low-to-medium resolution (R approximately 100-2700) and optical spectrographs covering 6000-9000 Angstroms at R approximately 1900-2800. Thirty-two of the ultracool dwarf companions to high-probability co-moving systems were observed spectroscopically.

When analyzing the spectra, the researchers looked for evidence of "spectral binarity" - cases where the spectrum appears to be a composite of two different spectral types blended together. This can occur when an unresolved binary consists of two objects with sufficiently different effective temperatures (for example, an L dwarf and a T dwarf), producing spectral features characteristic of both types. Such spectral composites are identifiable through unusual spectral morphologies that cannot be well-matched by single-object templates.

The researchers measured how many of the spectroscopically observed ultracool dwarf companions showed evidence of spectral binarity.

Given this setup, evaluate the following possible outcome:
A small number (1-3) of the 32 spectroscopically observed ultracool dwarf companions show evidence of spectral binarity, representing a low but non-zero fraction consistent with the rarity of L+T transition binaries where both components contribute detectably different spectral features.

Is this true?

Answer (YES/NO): NO